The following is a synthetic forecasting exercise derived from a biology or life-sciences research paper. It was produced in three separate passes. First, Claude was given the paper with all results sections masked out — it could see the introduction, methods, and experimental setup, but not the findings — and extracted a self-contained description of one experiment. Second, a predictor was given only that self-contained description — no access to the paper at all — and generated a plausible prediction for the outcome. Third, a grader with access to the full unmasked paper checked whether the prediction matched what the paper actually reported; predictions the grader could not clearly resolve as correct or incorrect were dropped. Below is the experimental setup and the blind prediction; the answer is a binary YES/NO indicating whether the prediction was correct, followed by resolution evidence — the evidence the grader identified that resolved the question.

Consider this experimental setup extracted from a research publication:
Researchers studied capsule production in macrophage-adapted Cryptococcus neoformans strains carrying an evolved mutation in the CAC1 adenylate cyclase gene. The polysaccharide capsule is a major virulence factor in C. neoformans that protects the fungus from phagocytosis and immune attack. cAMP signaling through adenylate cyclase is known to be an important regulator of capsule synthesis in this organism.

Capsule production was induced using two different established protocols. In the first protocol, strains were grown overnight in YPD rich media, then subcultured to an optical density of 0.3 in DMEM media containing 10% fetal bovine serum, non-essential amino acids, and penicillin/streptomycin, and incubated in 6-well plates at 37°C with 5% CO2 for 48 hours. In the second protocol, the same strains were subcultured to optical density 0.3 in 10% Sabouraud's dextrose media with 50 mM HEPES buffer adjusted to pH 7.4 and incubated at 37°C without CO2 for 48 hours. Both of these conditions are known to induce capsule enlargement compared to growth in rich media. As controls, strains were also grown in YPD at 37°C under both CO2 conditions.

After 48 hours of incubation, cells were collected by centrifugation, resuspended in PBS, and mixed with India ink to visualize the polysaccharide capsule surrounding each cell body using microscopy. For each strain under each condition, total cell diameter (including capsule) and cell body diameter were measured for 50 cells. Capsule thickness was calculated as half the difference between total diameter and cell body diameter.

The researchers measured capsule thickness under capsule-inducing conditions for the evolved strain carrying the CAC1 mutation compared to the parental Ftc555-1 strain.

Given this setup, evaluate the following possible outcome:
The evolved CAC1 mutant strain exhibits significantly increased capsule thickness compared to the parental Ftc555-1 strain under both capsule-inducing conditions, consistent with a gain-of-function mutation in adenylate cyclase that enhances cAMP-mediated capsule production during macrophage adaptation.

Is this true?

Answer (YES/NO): NO